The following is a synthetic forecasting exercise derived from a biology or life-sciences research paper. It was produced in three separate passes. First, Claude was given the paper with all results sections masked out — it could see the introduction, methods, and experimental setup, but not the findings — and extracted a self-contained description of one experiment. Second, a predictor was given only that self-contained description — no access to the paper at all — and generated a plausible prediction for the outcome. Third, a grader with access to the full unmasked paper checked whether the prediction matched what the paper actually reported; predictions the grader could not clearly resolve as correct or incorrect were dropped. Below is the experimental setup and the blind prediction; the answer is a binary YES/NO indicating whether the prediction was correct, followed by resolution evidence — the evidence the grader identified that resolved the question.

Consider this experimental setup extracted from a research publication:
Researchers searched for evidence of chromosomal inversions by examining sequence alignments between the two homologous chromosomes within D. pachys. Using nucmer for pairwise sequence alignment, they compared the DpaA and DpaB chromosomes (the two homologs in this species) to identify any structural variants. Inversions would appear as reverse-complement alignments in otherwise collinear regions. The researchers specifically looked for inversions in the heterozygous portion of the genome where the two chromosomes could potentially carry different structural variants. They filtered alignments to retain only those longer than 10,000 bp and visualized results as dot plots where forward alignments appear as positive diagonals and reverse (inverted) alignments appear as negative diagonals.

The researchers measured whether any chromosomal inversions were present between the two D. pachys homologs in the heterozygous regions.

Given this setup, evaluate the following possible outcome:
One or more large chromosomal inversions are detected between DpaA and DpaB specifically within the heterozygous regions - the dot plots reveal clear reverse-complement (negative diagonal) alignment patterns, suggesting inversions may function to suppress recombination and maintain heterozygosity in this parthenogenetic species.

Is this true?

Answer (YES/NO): NO